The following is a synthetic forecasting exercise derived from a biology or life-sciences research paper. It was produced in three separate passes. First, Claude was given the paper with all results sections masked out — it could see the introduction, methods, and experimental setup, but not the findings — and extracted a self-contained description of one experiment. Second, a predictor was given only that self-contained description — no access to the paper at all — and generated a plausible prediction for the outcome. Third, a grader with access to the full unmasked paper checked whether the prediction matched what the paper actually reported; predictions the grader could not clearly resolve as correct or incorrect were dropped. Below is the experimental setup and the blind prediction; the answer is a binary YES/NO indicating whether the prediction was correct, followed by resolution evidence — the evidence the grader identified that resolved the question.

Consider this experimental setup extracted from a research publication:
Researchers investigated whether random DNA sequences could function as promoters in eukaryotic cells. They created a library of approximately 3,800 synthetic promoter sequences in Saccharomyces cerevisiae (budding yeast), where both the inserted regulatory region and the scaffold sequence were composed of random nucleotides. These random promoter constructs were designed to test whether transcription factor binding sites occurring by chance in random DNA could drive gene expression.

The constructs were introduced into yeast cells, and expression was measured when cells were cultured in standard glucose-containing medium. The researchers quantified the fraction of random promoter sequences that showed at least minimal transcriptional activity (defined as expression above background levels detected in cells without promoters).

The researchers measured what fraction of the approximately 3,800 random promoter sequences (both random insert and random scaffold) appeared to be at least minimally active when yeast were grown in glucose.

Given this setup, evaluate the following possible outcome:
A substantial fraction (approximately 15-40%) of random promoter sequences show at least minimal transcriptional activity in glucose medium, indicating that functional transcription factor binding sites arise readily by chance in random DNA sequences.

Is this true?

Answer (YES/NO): NO